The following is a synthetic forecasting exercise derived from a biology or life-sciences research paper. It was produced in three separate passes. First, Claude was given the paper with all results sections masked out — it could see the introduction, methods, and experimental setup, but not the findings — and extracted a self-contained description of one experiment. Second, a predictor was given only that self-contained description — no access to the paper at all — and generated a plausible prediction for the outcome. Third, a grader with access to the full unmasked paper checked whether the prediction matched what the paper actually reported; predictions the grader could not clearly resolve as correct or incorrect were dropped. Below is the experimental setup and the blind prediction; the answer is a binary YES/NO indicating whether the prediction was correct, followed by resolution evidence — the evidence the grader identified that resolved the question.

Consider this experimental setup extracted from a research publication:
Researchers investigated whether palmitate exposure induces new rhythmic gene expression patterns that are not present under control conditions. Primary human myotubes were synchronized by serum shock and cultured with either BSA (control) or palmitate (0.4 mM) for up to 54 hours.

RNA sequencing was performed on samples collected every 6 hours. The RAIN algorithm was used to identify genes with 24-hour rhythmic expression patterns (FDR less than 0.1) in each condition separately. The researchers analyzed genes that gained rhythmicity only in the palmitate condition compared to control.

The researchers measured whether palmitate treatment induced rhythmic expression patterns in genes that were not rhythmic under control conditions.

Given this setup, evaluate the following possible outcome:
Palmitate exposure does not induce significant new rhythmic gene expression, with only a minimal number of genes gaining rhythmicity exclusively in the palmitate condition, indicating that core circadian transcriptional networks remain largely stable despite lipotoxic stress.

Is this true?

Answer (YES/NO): NO